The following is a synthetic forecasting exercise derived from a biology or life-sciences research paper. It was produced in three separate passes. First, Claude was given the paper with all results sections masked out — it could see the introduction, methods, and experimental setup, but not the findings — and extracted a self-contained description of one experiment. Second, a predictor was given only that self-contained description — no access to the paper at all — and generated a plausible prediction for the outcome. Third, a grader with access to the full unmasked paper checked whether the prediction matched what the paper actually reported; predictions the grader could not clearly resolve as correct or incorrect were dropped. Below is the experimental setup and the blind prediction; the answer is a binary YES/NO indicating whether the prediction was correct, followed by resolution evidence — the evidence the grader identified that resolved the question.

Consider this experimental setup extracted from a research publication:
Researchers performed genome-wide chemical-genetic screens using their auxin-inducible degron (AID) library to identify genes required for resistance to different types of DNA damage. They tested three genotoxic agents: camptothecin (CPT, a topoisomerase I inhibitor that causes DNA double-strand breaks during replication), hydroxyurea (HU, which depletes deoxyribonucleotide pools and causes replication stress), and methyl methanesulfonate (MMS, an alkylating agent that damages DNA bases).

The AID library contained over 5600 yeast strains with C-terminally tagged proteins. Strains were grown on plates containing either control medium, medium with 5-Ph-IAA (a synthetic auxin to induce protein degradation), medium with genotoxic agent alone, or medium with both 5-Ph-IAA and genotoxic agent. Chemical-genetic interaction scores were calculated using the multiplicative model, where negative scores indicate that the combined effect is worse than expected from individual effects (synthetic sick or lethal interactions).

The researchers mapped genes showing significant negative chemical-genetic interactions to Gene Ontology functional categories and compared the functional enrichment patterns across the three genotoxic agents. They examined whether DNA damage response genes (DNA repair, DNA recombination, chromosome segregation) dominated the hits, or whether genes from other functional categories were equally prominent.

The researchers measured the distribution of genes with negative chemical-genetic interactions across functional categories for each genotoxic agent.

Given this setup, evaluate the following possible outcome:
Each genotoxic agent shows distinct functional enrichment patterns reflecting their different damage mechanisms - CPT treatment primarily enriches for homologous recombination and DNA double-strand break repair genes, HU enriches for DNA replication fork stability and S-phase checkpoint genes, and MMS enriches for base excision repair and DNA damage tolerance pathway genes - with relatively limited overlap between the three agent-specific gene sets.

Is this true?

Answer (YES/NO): NO